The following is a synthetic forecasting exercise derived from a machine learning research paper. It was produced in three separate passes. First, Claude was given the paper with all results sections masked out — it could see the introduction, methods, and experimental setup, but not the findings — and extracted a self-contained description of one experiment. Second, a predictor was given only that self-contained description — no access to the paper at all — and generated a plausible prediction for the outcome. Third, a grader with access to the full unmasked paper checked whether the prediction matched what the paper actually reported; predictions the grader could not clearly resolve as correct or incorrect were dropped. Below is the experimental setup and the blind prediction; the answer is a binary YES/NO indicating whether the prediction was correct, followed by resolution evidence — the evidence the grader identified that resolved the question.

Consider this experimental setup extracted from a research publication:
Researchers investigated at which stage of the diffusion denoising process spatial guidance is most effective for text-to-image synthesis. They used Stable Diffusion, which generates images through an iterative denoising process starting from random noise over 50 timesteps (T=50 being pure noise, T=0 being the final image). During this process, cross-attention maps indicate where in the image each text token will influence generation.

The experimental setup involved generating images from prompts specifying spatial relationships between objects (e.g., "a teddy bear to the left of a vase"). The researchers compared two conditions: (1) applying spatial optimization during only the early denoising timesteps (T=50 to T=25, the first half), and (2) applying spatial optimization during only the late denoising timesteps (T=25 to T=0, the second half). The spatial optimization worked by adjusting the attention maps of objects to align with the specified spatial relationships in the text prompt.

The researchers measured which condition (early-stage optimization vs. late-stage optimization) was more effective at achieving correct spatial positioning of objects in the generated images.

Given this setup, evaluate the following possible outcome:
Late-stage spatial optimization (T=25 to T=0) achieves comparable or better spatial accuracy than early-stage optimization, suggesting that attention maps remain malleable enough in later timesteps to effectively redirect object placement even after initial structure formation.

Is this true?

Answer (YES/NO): NO